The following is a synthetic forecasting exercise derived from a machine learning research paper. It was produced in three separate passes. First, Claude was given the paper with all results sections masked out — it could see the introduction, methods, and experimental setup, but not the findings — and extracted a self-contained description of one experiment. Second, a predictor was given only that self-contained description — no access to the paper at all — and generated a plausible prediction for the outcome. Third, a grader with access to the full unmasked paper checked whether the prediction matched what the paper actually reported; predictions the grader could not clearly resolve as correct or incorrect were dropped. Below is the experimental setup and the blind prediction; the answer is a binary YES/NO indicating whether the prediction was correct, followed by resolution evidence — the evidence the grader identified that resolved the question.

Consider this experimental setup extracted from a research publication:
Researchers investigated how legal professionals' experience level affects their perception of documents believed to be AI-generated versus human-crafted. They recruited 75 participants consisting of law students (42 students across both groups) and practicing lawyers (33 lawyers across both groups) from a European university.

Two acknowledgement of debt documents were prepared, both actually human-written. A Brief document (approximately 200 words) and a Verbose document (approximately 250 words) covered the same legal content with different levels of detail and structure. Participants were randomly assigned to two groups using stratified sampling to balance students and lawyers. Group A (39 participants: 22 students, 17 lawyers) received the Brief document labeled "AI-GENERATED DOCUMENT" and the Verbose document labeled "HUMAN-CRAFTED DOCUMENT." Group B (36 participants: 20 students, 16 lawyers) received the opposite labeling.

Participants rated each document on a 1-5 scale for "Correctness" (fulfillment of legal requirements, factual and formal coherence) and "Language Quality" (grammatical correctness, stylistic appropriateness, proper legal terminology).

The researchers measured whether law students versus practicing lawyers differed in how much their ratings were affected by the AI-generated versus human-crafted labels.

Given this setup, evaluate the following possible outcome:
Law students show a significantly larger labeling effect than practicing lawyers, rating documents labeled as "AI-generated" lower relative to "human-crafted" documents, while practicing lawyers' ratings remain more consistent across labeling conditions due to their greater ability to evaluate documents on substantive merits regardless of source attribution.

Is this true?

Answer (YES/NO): NO